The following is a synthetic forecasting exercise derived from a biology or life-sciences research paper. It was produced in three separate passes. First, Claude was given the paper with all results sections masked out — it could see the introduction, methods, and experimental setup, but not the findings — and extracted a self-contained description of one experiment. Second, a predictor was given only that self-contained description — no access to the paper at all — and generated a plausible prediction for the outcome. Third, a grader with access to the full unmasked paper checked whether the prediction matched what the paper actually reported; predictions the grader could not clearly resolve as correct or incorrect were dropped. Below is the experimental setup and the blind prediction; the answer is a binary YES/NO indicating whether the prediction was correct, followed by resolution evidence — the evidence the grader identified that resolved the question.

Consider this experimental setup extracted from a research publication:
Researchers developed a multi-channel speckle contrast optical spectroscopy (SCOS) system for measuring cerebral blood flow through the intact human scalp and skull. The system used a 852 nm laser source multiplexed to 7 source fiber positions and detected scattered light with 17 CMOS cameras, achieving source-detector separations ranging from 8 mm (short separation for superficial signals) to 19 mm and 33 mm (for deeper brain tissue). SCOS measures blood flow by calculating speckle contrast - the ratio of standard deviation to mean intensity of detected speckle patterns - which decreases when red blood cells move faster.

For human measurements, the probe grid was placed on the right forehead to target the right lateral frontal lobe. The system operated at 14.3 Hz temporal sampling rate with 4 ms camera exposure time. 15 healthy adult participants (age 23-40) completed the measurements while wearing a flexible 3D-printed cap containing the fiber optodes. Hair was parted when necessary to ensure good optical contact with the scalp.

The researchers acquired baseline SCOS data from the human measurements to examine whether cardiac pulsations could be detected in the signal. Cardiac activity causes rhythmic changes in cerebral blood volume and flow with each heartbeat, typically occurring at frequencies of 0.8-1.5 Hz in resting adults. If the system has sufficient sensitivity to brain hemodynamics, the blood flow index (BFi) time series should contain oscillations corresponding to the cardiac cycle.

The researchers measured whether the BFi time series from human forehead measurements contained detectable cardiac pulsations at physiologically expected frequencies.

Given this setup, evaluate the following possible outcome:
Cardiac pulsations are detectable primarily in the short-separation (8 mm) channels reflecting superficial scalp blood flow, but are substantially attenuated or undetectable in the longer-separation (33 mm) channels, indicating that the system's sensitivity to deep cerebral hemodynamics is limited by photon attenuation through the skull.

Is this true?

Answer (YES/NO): NO